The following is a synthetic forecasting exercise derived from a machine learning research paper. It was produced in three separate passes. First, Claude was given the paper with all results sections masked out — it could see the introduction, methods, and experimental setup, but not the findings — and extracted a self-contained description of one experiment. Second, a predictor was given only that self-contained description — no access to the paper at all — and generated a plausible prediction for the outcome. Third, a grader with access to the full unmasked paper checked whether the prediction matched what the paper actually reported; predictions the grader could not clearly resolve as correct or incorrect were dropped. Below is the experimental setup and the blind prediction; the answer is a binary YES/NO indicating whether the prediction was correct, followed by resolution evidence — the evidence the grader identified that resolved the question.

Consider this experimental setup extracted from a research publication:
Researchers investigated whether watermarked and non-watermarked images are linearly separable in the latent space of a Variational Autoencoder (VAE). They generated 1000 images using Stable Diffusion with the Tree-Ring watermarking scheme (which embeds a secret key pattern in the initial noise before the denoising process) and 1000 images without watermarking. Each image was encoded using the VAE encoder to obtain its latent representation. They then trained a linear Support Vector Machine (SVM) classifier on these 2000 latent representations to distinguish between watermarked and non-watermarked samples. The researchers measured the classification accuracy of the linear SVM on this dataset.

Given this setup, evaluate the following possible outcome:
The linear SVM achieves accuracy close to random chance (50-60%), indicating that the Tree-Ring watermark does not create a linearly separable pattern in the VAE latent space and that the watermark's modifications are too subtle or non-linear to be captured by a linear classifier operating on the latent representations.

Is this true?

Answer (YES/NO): NO